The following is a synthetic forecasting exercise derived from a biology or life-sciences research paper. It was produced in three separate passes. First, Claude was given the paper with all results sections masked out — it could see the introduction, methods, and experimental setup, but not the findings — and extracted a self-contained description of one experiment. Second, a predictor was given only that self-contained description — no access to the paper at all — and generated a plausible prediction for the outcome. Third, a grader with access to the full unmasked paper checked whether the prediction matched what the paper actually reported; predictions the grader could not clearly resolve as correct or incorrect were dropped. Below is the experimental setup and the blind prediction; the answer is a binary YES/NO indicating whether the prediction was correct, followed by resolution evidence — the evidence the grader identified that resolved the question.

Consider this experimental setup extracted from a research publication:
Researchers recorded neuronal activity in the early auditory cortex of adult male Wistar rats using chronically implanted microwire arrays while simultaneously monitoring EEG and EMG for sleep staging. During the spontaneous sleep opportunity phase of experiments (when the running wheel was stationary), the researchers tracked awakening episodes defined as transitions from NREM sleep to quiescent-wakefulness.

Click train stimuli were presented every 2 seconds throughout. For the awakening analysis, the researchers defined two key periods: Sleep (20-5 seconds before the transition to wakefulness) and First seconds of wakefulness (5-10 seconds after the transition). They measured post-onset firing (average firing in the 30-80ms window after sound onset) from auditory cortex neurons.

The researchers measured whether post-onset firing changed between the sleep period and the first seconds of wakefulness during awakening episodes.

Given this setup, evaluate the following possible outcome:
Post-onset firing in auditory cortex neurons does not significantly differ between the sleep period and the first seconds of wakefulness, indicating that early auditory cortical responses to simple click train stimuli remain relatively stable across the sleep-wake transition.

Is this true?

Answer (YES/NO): NO